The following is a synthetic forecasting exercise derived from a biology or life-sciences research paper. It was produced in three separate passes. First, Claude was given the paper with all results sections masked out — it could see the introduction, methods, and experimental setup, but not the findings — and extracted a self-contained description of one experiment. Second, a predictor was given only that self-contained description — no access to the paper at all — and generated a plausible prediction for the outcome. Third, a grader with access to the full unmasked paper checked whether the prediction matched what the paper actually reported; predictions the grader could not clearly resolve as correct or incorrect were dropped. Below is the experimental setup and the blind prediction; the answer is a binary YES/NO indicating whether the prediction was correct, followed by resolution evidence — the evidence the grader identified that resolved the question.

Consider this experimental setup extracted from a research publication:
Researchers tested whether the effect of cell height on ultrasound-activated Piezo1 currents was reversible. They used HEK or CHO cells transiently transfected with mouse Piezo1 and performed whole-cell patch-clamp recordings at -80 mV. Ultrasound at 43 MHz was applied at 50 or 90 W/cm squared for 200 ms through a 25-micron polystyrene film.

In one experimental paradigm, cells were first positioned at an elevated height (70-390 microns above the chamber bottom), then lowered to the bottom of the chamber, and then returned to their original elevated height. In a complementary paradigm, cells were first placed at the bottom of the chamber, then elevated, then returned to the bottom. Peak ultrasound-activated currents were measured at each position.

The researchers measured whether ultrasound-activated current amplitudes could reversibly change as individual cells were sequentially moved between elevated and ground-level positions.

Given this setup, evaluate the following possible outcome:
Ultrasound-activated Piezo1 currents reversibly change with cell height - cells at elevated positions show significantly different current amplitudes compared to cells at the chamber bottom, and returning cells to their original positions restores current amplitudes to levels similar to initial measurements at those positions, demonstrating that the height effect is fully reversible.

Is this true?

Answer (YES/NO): YES